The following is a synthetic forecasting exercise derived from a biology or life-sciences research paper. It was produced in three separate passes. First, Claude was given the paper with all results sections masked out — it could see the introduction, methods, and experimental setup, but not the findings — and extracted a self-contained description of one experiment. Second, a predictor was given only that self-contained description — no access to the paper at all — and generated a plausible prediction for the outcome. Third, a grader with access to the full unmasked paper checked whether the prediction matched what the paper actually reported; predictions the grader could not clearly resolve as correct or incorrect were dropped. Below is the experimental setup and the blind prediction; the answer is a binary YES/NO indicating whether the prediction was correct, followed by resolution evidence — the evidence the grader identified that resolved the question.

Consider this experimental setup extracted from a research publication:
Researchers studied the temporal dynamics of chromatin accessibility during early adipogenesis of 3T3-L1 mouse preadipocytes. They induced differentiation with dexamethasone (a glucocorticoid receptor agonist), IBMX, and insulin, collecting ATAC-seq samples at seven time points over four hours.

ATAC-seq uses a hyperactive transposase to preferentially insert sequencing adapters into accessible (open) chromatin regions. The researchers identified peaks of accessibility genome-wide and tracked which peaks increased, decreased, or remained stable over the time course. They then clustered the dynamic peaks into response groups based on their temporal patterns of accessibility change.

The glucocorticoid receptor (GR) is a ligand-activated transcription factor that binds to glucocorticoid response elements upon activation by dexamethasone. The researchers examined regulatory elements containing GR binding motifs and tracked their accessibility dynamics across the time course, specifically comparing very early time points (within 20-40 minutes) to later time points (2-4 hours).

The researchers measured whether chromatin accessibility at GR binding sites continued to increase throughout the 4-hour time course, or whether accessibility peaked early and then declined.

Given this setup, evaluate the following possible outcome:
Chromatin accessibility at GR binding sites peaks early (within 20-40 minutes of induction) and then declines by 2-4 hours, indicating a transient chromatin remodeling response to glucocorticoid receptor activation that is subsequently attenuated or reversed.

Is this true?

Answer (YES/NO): YES